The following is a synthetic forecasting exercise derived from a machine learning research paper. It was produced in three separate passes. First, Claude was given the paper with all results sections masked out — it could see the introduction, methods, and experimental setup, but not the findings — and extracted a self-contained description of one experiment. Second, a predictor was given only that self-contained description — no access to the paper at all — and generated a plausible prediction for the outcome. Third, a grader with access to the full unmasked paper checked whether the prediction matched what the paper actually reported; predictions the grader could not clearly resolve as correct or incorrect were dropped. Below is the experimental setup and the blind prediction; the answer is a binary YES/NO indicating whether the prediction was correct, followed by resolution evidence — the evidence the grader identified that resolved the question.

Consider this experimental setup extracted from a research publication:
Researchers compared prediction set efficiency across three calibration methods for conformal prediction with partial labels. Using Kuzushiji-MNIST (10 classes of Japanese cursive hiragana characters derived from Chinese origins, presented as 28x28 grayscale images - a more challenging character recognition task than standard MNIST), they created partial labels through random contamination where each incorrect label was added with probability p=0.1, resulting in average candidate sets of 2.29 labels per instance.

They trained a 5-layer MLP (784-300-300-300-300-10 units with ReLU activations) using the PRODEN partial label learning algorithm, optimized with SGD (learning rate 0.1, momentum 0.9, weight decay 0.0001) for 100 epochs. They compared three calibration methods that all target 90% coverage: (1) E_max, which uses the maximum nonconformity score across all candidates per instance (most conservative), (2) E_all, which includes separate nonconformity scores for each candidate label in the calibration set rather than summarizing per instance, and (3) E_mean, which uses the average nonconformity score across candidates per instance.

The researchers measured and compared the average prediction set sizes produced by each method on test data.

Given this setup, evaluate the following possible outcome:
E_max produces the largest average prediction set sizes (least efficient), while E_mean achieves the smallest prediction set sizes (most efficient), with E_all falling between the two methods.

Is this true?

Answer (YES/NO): YES